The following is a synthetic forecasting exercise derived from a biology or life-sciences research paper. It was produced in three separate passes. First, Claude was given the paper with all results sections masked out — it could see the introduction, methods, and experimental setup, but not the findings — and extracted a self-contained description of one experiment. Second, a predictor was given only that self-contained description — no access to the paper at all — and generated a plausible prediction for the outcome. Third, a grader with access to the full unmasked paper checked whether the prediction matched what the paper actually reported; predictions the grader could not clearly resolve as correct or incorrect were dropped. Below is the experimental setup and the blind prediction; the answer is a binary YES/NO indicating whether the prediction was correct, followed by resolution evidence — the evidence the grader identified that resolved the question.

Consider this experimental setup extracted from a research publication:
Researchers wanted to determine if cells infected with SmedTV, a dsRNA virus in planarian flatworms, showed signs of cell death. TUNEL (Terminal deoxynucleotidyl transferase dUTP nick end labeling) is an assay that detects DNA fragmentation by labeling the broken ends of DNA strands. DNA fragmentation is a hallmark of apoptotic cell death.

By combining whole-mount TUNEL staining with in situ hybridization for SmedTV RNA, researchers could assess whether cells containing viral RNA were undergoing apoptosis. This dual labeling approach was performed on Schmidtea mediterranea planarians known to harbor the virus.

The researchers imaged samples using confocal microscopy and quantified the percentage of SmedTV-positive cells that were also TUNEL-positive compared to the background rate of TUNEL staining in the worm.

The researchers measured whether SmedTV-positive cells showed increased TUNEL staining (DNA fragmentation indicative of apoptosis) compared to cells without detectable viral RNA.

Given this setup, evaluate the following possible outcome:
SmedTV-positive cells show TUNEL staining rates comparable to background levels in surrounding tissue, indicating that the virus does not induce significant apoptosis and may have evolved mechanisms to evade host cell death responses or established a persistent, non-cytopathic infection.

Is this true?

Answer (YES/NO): YES